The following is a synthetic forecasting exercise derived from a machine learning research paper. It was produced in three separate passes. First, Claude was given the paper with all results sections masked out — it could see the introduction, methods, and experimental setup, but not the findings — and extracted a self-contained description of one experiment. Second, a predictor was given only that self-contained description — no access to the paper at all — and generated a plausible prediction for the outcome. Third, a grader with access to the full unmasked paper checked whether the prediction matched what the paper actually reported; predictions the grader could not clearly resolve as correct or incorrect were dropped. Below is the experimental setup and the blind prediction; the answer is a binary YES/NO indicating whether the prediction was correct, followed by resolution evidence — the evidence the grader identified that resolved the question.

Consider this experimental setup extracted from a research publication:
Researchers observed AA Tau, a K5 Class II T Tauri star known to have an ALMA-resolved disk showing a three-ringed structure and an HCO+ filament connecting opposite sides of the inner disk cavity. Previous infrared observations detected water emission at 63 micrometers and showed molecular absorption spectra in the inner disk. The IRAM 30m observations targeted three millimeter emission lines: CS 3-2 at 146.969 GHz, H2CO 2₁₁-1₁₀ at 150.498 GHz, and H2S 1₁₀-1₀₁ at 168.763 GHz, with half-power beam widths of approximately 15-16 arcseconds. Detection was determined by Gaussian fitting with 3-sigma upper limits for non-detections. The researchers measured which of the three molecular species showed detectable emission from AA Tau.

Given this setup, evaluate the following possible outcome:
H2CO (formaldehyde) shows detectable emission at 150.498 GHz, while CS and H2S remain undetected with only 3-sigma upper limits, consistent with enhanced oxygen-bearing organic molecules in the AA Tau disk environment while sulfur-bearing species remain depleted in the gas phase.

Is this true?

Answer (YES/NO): NO